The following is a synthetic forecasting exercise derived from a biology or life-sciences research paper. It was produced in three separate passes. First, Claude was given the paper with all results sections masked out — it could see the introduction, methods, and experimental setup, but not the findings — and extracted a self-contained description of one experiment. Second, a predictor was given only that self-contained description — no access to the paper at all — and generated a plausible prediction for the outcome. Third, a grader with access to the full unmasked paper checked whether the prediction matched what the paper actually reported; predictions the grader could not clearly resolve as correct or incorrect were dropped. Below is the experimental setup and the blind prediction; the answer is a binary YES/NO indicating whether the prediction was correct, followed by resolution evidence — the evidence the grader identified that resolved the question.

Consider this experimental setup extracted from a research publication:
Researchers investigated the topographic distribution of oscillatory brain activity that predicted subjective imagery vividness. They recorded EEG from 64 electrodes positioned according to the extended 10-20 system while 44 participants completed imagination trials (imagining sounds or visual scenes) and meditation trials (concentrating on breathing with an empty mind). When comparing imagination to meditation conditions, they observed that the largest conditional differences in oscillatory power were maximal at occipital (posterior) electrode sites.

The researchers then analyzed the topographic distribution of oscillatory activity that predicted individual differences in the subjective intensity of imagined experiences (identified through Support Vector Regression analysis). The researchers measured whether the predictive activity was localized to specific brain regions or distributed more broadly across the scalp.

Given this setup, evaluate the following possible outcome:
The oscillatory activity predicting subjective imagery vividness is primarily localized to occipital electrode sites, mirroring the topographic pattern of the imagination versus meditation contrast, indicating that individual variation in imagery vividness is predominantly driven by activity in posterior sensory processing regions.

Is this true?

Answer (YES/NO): NO